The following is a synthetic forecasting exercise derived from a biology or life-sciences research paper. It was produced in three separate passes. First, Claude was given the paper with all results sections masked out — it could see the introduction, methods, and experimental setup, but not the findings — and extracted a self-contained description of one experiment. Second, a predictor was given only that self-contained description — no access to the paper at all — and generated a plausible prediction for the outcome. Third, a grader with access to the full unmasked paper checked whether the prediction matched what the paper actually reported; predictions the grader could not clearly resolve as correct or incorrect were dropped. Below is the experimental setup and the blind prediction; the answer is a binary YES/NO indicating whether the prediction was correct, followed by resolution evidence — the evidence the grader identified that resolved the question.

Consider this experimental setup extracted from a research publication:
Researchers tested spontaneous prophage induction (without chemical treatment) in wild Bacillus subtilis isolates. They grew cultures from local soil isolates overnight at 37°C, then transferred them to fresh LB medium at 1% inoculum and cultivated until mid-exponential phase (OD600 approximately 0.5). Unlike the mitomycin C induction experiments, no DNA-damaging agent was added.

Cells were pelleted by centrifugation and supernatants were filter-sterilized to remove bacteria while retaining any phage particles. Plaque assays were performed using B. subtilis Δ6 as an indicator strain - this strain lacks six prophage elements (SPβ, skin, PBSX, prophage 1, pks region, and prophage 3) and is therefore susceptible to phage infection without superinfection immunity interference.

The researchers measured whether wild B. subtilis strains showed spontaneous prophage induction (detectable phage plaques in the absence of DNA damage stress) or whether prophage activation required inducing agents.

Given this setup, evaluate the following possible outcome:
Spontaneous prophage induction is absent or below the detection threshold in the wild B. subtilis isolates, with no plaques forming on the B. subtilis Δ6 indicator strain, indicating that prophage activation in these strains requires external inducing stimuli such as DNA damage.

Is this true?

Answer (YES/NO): NO